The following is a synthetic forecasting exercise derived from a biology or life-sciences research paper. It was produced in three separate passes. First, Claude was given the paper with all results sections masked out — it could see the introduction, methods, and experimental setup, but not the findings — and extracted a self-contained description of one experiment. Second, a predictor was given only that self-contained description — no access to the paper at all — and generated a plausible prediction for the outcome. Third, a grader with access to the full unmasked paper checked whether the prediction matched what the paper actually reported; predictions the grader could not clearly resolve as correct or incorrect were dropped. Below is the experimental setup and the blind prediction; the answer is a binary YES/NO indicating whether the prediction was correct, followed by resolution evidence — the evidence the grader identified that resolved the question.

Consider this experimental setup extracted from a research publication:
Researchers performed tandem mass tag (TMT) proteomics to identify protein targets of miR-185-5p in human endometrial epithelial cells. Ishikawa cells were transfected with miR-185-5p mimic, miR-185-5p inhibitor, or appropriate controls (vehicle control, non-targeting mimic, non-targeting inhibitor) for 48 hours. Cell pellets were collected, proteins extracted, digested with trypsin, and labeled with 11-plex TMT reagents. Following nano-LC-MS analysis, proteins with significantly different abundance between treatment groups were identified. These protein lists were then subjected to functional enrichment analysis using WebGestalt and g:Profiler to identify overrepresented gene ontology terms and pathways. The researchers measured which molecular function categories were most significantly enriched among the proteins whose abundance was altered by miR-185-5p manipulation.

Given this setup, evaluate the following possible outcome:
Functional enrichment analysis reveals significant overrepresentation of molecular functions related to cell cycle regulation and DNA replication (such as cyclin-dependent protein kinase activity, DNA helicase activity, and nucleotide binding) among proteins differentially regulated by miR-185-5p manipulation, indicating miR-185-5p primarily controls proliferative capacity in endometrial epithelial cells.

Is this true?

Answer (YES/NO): NO